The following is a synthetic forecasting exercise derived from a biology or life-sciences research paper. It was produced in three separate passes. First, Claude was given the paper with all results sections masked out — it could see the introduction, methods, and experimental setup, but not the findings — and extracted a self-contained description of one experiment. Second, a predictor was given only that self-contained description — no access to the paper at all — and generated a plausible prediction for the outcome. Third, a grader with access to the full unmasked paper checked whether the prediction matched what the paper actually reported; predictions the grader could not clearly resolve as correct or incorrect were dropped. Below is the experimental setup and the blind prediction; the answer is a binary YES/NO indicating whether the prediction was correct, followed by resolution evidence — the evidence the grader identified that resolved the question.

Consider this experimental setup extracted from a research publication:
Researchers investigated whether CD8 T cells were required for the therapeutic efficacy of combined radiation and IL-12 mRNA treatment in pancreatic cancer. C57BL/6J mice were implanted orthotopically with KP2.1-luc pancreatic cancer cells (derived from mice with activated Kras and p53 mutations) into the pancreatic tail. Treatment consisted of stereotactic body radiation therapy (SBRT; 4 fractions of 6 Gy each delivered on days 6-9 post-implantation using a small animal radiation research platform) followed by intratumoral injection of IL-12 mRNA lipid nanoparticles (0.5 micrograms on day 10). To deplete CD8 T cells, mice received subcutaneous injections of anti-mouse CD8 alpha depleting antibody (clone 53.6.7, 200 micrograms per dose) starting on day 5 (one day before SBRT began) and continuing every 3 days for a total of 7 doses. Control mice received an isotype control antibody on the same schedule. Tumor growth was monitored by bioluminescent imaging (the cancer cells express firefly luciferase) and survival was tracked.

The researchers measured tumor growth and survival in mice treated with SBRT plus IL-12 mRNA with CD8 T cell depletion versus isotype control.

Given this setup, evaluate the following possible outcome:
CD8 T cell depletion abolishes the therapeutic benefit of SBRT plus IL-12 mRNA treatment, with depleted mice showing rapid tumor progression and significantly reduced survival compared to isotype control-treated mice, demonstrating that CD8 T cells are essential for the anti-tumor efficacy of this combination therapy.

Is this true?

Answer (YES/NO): NO